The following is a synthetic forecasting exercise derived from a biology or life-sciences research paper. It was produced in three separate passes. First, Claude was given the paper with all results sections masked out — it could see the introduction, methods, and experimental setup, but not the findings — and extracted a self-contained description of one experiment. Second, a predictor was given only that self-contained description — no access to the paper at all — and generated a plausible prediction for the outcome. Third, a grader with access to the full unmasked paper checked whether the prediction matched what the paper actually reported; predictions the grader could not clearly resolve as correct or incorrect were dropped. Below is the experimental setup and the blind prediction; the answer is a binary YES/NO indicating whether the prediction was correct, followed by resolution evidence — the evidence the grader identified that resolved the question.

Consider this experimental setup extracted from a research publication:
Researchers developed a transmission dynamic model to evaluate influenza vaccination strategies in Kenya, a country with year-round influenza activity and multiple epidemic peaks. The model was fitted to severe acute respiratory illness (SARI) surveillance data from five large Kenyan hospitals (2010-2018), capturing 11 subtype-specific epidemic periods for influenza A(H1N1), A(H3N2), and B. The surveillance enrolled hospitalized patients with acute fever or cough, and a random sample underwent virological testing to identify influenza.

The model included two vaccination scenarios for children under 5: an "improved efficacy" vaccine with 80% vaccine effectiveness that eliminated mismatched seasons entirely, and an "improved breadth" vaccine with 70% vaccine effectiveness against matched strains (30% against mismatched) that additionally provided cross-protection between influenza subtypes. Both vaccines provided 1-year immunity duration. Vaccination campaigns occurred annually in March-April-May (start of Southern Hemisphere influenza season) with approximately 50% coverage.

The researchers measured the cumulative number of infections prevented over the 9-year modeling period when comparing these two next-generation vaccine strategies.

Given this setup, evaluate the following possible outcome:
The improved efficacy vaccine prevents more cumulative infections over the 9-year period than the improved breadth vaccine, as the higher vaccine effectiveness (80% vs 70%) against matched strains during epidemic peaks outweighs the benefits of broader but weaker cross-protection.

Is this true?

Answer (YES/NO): YES